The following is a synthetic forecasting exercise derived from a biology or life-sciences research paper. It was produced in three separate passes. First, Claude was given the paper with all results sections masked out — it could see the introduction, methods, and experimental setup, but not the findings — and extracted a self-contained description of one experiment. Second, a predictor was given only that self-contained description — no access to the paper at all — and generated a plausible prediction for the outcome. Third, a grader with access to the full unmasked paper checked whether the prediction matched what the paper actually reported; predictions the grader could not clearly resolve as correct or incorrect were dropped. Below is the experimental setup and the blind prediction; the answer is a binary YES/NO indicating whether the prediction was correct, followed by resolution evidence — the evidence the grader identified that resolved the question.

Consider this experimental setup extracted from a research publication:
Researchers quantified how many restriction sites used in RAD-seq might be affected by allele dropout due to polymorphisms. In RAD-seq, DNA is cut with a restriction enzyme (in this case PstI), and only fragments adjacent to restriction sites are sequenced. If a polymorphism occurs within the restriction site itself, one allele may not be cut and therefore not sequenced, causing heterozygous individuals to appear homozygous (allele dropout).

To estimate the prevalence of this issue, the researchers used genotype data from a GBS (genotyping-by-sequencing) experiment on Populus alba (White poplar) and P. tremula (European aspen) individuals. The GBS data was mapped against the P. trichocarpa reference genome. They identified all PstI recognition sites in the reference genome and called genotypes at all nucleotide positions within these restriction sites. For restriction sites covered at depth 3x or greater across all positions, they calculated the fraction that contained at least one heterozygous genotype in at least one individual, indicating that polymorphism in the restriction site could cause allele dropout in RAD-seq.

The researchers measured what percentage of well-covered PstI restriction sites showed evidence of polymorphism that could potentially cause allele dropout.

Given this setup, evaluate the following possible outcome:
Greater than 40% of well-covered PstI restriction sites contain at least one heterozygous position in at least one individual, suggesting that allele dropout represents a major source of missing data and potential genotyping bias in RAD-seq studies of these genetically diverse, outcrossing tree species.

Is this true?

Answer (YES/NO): NO